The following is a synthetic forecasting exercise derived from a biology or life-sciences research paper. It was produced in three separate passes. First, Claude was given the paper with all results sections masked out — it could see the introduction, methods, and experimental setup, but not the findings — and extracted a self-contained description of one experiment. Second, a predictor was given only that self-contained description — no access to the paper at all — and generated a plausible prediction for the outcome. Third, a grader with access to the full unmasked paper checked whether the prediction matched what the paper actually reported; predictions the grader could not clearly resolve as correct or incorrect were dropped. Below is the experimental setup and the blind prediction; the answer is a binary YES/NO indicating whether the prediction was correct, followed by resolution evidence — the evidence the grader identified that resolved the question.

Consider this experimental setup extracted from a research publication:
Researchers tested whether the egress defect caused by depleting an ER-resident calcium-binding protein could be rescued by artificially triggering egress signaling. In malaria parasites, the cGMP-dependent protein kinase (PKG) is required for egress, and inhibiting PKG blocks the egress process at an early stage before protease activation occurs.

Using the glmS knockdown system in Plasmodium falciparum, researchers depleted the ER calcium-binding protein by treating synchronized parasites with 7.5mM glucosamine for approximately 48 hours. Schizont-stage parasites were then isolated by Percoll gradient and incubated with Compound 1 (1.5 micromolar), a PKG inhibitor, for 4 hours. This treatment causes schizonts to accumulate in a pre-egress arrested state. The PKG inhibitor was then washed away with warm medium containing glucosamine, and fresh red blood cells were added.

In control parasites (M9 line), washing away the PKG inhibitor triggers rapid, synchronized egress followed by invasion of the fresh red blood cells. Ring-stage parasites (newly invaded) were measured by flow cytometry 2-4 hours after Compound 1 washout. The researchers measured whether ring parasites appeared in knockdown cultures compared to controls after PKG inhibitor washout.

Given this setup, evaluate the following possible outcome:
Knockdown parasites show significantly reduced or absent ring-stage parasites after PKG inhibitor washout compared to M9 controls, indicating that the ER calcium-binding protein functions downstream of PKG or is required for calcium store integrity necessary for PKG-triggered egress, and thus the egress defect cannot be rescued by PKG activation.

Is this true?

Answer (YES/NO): YES